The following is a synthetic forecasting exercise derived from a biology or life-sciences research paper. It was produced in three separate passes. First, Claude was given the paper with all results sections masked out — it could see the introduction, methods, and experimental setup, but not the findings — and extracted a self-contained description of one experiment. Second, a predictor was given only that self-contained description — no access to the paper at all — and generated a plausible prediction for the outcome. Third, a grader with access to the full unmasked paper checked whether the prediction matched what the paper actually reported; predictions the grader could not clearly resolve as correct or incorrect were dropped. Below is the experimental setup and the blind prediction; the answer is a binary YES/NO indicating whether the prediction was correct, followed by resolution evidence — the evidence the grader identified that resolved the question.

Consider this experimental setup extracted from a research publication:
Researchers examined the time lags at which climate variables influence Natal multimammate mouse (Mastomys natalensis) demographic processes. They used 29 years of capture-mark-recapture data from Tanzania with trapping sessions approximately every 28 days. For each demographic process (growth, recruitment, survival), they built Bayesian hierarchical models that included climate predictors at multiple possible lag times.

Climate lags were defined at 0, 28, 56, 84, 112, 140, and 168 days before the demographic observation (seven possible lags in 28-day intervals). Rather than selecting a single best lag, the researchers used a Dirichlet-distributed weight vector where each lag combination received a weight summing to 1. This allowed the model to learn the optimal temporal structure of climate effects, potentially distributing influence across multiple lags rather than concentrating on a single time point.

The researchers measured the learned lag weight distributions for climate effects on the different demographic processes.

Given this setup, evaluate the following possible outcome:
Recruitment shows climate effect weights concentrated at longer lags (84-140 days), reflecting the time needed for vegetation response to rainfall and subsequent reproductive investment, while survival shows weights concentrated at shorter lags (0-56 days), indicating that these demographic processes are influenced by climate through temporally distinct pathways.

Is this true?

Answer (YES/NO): NO